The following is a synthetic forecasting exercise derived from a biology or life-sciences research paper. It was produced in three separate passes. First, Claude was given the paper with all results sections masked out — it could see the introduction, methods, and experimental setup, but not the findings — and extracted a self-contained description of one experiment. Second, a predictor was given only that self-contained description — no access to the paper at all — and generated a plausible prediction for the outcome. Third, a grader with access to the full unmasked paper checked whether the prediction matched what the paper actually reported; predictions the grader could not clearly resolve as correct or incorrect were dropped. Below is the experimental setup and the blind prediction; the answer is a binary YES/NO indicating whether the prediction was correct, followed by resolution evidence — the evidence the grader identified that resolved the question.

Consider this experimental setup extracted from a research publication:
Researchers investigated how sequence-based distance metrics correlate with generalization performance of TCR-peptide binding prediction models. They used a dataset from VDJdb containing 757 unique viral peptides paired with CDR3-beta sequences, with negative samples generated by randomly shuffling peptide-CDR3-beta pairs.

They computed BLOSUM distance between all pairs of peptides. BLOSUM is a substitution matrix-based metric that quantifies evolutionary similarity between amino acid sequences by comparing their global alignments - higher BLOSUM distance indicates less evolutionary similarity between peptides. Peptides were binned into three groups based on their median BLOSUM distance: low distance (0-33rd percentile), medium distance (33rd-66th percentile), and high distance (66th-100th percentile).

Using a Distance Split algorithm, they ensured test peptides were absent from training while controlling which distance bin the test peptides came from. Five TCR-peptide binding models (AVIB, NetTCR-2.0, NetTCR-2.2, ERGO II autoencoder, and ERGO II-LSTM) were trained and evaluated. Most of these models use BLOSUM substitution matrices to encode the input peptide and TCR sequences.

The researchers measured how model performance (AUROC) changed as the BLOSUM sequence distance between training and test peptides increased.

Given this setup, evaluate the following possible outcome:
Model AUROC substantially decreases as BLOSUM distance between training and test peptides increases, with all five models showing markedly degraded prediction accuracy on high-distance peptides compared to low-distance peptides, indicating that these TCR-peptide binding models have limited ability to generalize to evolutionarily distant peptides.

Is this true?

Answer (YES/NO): NO